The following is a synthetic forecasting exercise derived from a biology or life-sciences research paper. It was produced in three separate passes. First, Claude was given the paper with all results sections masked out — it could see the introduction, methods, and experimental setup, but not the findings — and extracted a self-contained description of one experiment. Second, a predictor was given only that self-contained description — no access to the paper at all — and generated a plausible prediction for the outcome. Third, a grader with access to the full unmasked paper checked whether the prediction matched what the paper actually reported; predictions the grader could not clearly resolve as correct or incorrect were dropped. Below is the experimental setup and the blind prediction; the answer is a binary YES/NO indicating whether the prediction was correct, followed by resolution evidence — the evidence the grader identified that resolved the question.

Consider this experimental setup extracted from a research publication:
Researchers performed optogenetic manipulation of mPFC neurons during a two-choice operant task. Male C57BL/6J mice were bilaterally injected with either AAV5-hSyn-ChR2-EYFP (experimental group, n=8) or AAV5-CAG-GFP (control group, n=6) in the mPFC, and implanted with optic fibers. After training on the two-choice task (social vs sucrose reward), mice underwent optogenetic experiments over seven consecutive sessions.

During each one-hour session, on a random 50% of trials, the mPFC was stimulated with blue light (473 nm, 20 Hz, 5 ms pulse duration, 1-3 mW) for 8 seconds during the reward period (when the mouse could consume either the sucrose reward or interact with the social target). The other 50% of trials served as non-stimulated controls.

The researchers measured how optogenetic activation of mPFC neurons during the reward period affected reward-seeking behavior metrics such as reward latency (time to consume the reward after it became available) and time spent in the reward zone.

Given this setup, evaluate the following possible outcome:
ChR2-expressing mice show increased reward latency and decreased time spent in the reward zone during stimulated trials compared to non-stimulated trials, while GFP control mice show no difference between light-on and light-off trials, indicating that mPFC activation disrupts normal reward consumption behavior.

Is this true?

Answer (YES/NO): NO